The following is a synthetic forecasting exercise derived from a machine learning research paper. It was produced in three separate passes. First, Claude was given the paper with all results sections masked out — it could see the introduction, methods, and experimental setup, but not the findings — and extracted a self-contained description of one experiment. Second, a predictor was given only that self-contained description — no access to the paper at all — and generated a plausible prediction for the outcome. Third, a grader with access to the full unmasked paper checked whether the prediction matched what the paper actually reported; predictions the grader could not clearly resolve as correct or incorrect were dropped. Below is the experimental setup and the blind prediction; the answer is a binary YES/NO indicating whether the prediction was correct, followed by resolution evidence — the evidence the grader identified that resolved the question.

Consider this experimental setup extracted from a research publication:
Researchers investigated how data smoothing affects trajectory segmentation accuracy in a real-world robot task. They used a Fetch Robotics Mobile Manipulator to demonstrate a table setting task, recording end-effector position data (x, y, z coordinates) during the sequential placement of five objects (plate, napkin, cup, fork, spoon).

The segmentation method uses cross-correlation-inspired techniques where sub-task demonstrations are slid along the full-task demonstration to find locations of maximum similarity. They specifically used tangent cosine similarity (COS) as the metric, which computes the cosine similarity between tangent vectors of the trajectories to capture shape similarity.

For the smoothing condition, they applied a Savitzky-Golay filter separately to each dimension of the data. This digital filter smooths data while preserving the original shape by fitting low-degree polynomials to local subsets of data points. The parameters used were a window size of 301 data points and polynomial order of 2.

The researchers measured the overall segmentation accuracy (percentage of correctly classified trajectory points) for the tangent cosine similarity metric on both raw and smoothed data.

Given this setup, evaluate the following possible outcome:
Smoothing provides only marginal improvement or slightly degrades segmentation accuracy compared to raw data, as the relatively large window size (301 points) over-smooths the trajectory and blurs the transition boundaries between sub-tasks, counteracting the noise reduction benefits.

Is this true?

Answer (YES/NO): NO